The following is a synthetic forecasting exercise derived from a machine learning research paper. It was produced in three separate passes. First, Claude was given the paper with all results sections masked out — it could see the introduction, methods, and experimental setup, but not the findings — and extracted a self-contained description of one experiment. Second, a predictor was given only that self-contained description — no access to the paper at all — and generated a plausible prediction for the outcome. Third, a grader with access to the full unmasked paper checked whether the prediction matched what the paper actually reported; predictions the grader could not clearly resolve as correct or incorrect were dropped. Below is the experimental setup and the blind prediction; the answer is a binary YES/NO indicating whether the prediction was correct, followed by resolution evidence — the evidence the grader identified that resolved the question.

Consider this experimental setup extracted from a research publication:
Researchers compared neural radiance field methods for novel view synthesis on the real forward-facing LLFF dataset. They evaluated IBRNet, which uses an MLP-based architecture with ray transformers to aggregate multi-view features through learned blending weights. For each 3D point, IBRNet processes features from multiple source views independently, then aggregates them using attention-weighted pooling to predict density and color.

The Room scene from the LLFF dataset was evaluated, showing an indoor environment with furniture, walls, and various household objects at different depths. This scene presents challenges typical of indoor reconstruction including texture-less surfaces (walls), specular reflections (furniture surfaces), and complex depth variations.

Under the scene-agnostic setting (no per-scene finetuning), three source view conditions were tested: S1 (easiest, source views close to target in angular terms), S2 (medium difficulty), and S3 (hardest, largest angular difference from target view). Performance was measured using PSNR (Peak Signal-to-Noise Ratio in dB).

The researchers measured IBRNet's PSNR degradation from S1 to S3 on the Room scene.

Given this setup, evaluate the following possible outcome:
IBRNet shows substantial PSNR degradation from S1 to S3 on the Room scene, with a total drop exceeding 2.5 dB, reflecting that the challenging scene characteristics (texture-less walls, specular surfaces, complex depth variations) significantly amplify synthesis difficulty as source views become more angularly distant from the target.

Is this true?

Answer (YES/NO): YES